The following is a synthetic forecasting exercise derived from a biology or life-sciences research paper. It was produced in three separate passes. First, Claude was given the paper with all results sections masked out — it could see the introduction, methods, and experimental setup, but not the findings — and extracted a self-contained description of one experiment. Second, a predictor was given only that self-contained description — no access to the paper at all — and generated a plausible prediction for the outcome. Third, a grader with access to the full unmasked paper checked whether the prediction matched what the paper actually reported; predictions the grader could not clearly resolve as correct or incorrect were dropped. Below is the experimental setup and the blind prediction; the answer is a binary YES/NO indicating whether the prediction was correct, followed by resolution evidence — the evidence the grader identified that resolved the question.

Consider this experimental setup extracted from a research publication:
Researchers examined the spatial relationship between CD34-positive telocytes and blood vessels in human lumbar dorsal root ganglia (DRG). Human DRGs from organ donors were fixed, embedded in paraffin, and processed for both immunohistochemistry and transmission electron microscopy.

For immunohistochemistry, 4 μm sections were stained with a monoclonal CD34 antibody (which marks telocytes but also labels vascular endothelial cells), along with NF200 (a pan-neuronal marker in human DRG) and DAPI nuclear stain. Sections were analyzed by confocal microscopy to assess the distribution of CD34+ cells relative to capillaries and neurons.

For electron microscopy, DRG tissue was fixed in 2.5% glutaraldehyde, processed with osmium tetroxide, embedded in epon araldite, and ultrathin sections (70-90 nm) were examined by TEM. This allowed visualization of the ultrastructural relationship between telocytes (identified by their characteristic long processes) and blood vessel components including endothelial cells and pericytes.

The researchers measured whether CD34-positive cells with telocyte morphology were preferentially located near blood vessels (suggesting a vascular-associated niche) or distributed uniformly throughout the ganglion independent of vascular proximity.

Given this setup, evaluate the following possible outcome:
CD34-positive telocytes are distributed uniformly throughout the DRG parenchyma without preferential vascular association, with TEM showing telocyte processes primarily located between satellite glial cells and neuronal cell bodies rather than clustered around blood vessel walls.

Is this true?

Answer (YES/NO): NO